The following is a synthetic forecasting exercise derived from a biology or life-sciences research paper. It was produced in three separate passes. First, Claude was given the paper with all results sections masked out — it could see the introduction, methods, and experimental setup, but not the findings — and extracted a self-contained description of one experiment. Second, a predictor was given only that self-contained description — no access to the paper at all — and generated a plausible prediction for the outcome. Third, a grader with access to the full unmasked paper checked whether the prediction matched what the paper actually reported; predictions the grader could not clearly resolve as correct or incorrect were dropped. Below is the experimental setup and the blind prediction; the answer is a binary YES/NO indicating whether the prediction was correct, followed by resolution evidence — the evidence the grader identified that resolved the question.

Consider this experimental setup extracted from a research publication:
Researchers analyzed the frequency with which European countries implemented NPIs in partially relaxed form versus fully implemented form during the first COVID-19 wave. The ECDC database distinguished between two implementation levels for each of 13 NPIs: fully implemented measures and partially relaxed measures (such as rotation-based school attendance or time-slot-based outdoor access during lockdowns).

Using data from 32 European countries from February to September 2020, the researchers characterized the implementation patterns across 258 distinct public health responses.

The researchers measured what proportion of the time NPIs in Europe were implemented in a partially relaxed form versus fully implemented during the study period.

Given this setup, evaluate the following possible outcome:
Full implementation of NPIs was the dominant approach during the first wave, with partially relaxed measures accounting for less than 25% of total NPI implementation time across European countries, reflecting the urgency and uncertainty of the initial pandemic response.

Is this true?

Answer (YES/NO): YES